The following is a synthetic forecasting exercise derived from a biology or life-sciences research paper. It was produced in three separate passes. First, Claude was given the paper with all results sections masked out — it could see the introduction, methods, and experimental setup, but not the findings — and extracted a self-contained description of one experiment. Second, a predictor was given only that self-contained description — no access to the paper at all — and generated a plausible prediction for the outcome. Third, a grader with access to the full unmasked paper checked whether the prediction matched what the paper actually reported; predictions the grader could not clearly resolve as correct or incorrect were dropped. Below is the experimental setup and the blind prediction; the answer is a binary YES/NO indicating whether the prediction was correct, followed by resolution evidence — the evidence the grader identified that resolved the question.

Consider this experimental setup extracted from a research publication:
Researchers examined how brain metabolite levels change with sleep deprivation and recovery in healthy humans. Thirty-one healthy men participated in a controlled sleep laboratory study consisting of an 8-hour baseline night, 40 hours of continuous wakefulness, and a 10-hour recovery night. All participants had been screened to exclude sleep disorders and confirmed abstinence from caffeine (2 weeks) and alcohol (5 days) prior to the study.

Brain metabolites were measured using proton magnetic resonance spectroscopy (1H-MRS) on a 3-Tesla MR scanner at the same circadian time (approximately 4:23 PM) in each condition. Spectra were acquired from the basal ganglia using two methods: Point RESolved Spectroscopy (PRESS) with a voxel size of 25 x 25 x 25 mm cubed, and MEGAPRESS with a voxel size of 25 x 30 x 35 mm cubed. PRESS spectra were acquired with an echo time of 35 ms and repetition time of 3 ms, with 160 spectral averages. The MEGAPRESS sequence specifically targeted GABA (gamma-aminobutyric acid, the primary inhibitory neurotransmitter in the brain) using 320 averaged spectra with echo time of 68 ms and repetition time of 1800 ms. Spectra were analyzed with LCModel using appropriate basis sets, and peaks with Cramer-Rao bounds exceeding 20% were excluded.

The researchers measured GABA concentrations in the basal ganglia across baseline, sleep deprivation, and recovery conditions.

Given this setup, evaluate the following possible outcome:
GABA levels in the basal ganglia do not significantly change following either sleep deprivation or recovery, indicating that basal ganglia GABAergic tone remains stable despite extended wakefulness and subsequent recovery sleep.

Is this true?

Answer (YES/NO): YES